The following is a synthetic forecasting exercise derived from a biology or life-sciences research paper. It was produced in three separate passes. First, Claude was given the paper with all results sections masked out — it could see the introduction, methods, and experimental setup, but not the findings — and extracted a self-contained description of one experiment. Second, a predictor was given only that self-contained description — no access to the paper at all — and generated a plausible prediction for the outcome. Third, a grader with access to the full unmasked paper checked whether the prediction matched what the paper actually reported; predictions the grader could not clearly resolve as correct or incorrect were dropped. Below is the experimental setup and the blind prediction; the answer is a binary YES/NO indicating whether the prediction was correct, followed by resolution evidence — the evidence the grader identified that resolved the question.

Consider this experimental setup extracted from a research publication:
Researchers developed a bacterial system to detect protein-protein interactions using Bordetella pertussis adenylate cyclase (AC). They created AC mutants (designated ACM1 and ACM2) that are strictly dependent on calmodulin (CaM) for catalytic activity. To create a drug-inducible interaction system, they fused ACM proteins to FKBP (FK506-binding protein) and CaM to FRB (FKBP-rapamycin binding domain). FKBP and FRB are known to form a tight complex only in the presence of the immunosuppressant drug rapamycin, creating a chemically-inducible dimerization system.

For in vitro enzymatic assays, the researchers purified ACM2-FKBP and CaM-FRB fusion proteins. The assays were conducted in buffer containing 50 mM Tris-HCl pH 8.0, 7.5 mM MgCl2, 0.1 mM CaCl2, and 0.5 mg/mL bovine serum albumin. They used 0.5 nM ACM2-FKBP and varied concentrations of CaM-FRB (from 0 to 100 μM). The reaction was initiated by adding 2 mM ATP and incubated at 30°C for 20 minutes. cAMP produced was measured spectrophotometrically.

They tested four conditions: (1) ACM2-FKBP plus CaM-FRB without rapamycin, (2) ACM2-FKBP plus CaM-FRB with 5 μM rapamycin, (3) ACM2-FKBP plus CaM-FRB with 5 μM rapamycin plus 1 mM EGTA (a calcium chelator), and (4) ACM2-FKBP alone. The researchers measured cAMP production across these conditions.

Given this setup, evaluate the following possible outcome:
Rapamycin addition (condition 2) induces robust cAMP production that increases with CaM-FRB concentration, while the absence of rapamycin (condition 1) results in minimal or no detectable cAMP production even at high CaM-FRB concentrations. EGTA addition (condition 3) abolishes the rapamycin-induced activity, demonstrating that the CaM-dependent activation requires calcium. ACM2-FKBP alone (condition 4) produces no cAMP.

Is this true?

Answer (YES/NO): NO